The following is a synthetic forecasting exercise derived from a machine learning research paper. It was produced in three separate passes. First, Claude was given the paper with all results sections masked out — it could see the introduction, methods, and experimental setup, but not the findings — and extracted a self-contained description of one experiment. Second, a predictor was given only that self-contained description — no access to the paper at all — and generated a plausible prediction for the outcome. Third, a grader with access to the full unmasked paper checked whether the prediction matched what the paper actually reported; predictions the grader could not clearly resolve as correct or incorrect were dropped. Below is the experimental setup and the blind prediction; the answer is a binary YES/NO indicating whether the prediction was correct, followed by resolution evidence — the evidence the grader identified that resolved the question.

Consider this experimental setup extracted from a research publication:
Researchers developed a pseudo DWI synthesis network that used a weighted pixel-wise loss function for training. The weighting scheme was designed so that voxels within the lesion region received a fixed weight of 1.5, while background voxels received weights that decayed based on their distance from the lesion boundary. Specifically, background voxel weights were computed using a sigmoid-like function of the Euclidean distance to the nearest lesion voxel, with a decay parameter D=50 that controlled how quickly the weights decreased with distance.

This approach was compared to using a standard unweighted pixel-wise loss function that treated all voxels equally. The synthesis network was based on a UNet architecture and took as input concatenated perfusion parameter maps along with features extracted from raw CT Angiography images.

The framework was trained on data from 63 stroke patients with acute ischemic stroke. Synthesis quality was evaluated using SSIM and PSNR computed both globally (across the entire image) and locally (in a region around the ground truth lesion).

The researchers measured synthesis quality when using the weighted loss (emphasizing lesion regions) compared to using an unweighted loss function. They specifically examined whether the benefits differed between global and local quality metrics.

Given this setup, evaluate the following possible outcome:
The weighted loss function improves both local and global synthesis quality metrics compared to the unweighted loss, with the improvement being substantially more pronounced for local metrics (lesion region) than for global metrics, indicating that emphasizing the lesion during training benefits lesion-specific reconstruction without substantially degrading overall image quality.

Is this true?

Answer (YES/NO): NO